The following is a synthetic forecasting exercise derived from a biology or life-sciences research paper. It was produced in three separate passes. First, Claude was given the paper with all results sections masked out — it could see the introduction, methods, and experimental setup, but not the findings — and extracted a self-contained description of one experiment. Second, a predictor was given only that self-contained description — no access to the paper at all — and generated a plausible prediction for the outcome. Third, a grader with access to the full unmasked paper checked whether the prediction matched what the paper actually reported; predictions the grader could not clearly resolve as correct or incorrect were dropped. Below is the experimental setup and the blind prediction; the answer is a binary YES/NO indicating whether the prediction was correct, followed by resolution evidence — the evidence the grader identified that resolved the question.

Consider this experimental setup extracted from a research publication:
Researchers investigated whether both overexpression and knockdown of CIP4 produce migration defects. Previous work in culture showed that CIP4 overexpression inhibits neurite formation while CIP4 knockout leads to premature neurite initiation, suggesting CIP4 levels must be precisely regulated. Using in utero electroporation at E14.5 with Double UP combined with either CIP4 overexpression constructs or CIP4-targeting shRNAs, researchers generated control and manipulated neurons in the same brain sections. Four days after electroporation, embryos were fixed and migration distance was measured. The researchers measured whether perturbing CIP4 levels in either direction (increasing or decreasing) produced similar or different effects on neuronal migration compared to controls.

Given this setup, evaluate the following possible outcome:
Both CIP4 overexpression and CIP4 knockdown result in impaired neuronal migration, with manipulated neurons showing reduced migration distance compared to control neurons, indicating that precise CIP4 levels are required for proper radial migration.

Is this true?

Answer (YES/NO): YES